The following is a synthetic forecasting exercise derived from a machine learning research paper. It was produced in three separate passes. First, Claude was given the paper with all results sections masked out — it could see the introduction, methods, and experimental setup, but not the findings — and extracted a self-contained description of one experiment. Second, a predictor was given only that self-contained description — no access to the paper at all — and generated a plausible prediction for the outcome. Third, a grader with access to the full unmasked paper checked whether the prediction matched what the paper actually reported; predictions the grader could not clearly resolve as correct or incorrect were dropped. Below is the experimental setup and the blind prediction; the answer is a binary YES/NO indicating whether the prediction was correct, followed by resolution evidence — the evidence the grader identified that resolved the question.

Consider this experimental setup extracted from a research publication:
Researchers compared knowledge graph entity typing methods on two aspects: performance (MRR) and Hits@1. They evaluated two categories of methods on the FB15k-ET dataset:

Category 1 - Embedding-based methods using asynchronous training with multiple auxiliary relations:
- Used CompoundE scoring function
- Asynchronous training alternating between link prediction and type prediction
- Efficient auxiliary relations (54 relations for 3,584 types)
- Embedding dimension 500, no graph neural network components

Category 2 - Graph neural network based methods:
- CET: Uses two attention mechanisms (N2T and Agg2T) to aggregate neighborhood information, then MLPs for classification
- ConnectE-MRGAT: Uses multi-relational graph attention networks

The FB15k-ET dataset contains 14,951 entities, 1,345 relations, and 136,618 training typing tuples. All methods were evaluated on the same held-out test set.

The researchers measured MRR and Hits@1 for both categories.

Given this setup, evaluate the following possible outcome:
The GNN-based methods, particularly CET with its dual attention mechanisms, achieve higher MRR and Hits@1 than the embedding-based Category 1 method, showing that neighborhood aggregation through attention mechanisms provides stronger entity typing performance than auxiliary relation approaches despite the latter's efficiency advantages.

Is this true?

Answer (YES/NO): YES